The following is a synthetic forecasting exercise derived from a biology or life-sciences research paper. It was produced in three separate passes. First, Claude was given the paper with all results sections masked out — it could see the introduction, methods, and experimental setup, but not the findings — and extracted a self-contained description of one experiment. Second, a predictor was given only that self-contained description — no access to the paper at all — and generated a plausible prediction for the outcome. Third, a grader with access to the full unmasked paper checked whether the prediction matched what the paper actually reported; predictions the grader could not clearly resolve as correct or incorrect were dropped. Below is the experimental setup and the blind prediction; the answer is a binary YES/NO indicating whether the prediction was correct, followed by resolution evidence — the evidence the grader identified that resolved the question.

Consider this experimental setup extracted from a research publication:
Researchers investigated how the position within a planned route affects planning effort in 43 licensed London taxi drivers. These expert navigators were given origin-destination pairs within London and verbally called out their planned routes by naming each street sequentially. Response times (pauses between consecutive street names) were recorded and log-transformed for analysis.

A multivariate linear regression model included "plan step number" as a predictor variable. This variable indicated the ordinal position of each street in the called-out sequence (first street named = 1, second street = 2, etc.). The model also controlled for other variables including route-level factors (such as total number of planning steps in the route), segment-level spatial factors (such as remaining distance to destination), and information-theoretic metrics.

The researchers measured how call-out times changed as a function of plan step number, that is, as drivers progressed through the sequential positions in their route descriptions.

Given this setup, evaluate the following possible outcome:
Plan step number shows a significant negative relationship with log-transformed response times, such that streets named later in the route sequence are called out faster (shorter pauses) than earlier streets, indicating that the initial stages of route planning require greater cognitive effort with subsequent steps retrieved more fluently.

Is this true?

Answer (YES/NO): NO